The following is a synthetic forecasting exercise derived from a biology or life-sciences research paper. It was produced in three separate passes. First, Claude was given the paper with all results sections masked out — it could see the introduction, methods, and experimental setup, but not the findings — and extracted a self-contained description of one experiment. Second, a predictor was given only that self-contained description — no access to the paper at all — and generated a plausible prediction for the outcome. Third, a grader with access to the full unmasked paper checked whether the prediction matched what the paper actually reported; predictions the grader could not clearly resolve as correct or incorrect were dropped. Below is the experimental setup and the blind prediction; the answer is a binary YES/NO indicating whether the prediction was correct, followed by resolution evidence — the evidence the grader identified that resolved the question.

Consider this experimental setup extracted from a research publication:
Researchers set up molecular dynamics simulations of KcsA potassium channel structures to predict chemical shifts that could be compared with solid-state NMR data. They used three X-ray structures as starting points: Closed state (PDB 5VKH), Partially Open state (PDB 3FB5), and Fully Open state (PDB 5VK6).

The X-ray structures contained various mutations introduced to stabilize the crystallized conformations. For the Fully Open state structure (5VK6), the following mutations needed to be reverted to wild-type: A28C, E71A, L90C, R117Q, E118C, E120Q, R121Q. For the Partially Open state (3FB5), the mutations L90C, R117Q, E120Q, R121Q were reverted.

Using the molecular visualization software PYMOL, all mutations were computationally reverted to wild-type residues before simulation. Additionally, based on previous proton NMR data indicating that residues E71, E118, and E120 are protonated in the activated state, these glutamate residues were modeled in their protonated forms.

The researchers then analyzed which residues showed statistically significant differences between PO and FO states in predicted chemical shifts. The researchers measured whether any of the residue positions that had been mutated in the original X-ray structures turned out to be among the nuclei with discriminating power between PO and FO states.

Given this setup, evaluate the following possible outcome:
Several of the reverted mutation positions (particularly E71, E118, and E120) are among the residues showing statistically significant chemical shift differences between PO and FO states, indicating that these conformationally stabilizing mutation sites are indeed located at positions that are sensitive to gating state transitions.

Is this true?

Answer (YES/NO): NO